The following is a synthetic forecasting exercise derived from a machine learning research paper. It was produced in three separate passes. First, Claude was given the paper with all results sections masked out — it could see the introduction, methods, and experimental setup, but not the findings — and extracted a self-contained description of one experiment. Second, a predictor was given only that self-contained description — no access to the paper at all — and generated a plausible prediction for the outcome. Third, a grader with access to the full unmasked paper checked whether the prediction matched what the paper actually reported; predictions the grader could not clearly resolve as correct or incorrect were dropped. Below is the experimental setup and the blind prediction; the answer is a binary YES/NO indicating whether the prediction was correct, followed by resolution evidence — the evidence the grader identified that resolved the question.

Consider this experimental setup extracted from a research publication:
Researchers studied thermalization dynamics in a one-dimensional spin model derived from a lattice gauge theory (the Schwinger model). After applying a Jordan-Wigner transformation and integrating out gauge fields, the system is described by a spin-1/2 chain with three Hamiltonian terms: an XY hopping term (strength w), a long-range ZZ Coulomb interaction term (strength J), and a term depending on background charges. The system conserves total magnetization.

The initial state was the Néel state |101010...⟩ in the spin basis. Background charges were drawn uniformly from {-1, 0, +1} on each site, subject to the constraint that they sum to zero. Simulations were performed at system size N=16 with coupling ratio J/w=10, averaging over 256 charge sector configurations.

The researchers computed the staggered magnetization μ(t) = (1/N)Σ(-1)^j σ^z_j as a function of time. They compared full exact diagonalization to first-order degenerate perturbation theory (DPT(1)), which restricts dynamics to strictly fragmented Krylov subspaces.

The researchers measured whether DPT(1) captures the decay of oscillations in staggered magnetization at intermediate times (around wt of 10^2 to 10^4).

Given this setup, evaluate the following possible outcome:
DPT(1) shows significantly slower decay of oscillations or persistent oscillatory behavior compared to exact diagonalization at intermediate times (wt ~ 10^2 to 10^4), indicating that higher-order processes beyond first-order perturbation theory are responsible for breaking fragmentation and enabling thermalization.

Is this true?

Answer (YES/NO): YES